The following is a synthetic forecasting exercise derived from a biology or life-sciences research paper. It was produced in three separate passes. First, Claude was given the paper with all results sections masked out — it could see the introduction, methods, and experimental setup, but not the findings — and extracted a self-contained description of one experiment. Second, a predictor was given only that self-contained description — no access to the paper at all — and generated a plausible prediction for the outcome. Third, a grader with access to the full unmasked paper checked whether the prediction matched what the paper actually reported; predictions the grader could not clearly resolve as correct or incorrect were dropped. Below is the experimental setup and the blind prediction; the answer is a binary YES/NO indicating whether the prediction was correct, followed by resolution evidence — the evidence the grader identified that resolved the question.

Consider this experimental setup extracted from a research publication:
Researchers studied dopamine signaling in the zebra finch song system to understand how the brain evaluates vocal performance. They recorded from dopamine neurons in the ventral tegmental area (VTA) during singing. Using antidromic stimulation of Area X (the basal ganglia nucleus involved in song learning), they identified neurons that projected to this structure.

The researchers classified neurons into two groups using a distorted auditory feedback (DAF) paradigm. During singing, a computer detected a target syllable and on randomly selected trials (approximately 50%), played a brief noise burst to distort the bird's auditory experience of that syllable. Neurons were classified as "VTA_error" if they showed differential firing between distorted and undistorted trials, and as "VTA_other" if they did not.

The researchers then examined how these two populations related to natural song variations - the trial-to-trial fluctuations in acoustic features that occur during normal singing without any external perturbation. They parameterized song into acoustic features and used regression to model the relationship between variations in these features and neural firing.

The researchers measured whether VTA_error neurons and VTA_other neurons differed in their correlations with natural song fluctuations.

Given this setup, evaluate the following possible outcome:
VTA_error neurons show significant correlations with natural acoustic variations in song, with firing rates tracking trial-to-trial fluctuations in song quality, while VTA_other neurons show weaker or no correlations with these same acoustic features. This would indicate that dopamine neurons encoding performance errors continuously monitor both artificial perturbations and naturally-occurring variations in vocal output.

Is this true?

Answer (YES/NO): NO